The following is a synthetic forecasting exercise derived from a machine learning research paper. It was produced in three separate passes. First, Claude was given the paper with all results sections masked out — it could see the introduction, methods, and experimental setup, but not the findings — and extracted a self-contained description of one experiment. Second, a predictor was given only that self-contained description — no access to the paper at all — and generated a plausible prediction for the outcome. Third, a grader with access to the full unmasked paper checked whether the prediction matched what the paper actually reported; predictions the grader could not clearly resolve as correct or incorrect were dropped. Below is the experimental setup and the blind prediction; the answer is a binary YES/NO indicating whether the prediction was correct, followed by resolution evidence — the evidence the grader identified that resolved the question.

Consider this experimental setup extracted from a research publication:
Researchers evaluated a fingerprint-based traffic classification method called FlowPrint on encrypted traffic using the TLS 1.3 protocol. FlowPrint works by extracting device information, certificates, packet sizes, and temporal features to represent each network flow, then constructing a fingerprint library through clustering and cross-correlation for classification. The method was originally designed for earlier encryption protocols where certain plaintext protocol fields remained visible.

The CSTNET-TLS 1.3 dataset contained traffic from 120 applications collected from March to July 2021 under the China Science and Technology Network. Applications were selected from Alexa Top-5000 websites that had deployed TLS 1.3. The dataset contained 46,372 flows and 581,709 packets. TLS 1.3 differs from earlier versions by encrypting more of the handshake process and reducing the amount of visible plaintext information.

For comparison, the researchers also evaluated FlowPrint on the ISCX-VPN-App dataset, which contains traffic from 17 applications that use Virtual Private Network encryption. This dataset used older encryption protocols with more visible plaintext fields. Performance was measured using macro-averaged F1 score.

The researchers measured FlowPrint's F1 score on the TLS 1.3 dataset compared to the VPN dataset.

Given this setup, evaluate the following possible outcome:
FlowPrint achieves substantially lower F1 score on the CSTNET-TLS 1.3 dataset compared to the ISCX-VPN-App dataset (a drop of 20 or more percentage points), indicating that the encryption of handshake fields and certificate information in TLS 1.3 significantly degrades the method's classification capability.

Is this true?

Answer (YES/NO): YES